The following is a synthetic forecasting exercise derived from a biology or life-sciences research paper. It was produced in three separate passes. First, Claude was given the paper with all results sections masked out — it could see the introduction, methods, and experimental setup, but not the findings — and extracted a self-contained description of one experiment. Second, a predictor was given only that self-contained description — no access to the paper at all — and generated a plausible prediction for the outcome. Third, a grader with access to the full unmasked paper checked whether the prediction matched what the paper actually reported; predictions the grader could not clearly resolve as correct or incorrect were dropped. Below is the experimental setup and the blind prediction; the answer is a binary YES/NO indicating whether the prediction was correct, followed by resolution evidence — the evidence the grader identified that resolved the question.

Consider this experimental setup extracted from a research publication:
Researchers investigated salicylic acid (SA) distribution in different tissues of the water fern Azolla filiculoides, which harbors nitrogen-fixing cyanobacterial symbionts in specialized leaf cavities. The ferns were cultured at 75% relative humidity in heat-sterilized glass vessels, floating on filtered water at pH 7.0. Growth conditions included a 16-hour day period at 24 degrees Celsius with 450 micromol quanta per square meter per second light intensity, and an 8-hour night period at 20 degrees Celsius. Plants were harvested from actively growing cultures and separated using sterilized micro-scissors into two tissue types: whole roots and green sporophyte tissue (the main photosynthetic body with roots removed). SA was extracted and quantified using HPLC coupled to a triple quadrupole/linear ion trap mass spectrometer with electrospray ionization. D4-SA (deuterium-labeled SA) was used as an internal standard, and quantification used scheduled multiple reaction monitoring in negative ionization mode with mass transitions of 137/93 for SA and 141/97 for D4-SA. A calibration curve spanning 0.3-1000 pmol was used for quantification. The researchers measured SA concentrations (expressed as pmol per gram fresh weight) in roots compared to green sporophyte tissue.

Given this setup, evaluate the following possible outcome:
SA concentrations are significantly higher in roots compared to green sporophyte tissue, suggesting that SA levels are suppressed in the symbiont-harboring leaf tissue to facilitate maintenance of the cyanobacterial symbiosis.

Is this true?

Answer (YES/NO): YES